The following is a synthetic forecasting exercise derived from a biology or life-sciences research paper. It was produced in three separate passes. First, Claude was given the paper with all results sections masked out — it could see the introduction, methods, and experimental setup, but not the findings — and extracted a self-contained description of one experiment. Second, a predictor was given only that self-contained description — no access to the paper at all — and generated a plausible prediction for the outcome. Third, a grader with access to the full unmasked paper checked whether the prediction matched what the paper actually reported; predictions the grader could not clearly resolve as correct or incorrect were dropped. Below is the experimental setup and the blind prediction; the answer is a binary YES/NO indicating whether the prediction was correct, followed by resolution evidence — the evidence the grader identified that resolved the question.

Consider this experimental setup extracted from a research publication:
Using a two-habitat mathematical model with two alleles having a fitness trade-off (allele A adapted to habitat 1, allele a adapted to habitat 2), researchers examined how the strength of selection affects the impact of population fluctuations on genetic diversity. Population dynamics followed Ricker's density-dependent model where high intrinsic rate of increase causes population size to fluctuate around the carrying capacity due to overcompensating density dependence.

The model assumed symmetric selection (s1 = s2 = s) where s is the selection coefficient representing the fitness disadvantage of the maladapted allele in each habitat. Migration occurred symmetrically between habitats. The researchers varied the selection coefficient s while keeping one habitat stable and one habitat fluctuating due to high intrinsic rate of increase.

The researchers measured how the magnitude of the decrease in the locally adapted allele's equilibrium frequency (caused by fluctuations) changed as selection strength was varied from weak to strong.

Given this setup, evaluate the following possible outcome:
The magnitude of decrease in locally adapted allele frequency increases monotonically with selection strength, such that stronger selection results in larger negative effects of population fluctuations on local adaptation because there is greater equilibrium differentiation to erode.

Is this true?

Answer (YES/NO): NO